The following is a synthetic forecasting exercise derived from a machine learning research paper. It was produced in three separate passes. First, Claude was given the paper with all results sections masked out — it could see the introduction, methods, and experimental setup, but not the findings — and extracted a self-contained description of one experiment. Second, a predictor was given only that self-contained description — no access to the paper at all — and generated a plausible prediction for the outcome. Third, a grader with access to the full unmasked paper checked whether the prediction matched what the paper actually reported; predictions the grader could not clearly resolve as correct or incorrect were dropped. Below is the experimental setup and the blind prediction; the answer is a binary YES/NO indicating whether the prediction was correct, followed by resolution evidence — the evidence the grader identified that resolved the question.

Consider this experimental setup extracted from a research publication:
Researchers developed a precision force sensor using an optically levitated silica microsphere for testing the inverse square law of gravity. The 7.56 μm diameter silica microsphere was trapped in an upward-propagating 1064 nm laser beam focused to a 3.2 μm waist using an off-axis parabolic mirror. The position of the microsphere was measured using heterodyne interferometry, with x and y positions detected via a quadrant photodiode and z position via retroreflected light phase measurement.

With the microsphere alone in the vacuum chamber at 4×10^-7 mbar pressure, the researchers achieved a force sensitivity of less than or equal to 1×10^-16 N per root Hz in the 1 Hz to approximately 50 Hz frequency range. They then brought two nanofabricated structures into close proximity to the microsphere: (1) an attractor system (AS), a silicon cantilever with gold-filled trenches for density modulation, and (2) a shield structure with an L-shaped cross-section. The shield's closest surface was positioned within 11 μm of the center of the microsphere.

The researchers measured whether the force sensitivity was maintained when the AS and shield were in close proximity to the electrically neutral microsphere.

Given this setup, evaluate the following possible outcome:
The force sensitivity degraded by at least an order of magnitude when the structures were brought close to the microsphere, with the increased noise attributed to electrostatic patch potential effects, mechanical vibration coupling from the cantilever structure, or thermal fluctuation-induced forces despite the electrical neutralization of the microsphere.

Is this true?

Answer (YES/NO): NO